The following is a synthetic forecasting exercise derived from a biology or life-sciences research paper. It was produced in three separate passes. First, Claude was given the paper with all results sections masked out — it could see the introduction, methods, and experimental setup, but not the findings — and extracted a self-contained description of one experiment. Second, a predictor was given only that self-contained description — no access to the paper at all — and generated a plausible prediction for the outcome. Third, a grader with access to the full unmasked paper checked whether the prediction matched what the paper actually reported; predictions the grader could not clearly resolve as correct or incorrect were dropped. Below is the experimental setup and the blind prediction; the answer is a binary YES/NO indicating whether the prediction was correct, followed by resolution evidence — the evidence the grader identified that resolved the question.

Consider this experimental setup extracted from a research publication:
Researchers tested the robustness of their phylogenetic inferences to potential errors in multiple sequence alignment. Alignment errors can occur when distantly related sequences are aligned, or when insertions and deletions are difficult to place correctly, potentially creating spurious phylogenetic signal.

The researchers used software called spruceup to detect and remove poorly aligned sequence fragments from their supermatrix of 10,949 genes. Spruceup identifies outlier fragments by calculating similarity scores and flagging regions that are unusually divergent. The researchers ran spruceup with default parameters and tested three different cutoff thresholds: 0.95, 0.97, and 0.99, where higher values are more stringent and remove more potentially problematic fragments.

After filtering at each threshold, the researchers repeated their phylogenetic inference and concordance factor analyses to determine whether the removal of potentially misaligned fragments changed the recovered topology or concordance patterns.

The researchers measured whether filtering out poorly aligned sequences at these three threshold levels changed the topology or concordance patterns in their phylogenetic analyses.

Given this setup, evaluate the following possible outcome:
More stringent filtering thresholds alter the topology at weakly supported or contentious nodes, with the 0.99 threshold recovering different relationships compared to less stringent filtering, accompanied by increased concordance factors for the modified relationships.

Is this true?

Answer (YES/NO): NO